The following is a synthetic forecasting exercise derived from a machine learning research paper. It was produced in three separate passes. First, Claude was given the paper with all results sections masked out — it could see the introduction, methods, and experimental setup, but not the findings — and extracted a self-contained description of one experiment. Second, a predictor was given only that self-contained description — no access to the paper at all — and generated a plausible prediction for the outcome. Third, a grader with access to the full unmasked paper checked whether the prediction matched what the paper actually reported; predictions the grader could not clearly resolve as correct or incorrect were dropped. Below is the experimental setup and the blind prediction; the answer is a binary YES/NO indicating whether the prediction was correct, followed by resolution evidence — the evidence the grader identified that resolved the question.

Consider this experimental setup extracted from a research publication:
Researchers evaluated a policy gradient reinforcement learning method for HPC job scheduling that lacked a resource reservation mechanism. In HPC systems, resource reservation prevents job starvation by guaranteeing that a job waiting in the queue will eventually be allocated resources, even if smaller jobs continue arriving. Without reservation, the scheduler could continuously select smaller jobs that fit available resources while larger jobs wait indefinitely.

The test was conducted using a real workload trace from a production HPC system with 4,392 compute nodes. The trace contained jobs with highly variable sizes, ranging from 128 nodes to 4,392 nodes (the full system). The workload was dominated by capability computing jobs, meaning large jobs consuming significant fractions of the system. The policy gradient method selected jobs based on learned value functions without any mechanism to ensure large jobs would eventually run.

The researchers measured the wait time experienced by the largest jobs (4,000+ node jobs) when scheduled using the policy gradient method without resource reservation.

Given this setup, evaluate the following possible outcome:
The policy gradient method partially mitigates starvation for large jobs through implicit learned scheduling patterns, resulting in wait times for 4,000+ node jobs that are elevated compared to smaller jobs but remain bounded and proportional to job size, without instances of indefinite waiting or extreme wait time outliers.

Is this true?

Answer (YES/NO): NO